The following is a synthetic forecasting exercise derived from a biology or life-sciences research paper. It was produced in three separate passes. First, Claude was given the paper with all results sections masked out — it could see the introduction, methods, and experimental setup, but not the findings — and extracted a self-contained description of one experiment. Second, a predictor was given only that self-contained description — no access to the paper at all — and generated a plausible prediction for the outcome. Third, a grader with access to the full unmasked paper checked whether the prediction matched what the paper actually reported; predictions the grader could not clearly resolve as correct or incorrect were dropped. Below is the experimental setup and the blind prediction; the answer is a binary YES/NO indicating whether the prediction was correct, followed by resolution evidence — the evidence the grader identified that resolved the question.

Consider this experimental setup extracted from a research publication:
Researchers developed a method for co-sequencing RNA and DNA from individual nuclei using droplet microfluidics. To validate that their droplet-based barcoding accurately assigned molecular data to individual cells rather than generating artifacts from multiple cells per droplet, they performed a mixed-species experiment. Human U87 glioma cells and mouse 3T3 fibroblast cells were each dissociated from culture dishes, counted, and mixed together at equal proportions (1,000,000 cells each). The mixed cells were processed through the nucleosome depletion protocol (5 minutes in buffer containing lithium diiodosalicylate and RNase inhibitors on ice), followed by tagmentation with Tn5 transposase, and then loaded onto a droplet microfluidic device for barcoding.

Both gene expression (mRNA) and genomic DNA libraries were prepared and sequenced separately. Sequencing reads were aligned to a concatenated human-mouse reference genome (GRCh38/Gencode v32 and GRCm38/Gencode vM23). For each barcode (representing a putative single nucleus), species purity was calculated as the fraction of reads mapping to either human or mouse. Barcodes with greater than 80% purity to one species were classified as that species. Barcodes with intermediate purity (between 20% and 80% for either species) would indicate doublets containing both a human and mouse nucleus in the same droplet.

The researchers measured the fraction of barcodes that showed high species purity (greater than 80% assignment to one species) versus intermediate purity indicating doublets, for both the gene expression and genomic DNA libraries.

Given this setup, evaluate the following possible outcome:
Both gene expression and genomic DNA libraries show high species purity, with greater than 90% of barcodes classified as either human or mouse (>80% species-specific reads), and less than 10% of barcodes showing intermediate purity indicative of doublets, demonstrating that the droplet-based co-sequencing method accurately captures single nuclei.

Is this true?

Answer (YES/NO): NO